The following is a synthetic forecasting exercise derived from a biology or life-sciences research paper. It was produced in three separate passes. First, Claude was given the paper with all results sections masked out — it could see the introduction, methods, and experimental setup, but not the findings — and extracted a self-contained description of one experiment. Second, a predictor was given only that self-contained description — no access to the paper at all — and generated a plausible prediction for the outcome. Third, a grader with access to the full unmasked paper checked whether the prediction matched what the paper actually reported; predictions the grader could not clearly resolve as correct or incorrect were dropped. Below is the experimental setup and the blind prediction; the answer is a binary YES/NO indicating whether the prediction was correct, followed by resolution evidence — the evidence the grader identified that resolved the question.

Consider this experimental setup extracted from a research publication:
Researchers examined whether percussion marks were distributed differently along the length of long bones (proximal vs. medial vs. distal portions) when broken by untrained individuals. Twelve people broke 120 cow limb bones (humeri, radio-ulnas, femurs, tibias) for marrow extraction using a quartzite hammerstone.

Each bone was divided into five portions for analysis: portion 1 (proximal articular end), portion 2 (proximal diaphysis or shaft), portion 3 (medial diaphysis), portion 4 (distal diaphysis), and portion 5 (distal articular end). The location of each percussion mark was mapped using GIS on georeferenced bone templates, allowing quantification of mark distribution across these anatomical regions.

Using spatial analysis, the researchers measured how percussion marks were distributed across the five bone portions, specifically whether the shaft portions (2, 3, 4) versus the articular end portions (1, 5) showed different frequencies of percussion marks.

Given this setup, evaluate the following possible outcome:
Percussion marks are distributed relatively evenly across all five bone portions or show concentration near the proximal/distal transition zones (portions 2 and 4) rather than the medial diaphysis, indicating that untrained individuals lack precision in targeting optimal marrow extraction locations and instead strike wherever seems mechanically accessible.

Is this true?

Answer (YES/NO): NO